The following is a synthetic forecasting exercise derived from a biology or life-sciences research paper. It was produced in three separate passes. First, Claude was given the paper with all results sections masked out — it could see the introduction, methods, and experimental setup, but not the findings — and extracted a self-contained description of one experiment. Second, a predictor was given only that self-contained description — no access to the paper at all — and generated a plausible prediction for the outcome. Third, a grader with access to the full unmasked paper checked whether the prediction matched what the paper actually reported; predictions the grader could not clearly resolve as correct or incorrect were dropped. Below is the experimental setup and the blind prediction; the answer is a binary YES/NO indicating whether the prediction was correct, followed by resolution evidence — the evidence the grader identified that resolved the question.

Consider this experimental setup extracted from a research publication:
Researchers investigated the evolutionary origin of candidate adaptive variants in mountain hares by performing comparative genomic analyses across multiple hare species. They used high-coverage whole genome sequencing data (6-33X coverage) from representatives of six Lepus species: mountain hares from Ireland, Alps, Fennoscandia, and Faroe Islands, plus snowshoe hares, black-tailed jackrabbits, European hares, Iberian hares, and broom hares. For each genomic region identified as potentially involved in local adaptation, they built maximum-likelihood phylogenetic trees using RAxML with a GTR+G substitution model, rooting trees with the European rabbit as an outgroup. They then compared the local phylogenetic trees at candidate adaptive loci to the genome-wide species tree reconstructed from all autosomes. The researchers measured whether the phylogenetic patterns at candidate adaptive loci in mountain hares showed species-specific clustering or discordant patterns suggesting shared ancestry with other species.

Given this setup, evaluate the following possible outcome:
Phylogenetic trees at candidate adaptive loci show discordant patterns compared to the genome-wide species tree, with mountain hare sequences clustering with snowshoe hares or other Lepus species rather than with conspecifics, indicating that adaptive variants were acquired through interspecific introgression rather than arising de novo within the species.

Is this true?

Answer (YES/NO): NO